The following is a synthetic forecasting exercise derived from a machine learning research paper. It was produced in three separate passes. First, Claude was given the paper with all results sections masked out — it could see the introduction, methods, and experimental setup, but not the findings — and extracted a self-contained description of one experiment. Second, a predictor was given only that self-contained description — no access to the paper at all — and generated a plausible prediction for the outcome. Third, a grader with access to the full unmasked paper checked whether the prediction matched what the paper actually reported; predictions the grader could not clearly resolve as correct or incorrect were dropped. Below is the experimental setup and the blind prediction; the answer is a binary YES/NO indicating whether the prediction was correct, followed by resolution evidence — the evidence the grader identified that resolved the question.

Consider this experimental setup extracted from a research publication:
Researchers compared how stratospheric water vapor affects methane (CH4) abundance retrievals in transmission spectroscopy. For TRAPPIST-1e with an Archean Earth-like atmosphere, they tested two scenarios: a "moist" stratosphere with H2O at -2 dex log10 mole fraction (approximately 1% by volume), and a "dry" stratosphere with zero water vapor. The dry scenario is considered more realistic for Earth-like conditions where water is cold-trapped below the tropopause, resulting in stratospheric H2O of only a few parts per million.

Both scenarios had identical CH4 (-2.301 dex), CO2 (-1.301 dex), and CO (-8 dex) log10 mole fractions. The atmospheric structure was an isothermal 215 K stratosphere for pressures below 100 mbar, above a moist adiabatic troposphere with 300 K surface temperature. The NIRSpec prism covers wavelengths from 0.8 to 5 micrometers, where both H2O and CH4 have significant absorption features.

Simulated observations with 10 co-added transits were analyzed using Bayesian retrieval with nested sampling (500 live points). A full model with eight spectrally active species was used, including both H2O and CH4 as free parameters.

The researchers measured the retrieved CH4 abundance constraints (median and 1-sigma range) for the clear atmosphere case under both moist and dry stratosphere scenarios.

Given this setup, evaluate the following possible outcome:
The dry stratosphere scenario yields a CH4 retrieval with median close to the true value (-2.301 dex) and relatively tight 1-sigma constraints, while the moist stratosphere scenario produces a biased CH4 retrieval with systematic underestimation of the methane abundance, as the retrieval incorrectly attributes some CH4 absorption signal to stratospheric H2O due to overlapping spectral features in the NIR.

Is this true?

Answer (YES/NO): NO